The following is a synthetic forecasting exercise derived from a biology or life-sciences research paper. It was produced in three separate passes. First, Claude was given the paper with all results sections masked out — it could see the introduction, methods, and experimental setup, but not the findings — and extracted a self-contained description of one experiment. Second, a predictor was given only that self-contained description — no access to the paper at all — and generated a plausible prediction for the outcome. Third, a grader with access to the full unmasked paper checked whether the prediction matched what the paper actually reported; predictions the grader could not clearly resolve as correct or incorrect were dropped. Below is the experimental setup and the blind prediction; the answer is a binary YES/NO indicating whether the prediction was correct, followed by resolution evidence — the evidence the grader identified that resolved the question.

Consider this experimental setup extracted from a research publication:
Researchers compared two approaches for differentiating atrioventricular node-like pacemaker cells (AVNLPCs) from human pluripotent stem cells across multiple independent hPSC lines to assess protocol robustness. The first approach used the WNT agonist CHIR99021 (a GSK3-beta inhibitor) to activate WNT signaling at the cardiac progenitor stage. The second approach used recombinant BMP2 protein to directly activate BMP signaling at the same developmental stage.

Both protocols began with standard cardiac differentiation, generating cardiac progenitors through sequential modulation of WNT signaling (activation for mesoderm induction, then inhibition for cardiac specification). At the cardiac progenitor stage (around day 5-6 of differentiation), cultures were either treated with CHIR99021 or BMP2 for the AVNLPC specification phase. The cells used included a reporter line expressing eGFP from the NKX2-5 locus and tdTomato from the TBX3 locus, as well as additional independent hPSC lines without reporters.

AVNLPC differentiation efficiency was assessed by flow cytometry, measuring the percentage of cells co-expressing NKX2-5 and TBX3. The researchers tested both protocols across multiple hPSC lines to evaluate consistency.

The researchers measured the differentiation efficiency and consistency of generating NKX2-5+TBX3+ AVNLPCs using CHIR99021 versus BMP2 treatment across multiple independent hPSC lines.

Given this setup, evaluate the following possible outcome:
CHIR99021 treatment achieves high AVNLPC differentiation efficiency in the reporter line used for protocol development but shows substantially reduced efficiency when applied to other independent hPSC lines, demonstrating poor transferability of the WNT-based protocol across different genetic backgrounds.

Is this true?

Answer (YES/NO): YES